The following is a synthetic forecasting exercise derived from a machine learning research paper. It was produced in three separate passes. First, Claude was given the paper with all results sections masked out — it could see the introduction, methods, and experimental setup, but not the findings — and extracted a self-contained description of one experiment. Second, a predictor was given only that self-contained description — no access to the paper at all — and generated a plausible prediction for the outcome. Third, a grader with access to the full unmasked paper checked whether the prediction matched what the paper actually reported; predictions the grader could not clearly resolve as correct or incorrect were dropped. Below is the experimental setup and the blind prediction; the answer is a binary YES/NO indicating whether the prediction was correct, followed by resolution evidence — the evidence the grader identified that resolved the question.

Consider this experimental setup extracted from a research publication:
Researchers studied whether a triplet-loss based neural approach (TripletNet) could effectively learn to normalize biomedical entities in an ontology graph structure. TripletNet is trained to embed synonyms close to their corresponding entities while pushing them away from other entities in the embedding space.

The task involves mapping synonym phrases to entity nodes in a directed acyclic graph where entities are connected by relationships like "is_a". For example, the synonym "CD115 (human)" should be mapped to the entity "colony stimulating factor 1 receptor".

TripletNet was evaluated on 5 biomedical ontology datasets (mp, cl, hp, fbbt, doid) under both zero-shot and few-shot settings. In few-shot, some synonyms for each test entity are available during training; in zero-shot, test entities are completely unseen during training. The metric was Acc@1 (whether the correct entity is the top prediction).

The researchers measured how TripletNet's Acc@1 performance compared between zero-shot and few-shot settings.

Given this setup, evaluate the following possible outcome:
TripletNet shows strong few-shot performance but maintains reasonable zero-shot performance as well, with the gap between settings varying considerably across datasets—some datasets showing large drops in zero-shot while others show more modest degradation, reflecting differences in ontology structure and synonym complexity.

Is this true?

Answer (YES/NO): NO